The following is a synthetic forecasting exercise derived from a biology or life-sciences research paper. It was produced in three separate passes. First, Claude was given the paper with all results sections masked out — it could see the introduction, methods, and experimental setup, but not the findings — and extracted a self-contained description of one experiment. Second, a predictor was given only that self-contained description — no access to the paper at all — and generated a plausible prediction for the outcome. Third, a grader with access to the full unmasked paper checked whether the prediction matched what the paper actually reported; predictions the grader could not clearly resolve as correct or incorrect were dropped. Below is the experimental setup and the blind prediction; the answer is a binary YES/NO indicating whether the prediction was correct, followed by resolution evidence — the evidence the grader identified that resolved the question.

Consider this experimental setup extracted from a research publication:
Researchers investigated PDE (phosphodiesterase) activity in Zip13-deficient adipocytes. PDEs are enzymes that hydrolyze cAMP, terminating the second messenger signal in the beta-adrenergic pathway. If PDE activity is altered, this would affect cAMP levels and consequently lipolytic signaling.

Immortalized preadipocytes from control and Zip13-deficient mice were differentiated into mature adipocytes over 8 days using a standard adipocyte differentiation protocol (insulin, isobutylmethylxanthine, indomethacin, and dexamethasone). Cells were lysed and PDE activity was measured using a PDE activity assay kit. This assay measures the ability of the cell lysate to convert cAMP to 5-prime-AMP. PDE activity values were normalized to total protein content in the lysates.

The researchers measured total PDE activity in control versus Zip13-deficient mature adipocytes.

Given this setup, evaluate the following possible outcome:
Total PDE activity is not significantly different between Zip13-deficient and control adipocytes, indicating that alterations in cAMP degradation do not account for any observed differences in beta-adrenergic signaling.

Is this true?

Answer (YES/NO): NO